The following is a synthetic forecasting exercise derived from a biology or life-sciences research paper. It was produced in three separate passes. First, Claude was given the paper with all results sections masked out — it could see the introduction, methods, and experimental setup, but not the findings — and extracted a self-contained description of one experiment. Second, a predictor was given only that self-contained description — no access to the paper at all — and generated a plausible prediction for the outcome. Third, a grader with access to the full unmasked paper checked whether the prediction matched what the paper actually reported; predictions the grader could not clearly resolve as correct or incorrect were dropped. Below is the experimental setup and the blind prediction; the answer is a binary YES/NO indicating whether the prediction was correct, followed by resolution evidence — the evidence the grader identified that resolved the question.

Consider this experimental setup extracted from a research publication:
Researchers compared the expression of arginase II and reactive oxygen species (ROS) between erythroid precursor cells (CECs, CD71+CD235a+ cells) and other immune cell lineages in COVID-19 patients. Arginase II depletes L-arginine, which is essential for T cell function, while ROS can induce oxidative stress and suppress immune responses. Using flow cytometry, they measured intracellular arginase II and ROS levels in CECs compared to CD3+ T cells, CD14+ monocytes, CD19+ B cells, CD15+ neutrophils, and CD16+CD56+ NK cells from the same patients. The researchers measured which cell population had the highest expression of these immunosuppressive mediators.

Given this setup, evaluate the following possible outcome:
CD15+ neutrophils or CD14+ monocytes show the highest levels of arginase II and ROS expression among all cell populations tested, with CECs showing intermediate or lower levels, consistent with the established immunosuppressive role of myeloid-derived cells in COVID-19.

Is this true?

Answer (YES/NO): NO